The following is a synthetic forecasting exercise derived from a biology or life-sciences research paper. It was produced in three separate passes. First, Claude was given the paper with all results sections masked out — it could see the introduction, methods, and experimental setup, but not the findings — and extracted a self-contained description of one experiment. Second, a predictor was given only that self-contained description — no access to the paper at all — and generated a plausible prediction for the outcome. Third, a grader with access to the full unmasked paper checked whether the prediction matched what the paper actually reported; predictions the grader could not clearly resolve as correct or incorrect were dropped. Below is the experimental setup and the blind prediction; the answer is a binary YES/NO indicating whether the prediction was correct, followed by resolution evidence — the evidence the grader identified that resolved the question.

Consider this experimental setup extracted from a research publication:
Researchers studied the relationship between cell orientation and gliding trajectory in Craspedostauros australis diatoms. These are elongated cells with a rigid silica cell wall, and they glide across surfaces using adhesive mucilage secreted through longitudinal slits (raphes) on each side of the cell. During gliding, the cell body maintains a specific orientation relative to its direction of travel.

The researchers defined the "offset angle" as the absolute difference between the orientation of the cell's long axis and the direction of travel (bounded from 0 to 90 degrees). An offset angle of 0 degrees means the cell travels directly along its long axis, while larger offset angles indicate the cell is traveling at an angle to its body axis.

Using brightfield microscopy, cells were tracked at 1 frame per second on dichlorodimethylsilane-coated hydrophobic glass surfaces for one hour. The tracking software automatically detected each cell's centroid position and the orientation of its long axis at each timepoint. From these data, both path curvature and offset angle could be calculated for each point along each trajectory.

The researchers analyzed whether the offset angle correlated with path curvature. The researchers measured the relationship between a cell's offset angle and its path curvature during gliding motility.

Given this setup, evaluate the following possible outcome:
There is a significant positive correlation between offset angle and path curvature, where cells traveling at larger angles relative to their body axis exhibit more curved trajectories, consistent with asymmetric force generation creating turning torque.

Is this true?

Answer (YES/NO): YES